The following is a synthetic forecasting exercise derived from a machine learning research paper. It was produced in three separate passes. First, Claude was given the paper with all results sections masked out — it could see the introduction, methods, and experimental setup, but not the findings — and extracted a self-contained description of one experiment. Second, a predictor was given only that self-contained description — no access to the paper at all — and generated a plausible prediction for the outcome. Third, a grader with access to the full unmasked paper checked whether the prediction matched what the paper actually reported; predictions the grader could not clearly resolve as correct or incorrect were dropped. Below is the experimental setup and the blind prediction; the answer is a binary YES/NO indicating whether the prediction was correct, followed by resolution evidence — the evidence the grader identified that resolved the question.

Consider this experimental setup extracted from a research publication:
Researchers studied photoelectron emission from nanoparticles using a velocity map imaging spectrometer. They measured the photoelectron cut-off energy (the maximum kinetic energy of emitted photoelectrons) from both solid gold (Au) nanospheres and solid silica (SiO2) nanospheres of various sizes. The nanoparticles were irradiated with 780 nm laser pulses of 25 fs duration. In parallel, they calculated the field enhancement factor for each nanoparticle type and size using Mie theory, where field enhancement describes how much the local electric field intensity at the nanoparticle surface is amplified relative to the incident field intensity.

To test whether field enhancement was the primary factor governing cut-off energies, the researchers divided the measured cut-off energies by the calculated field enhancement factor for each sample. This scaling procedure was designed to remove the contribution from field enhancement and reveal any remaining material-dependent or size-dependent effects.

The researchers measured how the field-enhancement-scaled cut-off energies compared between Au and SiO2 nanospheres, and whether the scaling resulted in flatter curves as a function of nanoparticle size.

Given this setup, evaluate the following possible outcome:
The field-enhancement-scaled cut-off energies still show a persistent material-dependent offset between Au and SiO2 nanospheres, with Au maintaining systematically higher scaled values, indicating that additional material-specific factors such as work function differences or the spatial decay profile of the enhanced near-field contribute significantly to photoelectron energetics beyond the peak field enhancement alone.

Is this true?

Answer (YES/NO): NO